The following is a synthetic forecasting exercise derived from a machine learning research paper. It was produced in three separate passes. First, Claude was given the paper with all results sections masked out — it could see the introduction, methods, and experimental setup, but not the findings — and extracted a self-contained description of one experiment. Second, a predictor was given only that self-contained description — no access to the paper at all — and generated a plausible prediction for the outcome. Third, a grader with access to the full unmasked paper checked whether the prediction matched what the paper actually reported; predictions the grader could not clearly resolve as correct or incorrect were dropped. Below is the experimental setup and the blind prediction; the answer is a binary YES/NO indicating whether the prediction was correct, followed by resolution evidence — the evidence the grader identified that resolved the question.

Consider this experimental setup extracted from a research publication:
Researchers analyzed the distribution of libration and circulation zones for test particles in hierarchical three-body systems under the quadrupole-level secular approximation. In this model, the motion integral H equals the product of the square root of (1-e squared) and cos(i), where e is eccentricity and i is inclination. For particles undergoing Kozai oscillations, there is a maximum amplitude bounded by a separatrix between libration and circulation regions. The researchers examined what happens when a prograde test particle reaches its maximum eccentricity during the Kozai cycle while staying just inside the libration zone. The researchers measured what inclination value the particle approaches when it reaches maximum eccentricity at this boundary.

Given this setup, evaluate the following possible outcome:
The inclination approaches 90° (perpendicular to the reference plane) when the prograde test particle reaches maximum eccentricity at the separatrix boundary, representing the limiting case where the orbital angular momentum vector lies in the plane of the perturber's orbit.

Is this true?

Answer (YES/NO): NO